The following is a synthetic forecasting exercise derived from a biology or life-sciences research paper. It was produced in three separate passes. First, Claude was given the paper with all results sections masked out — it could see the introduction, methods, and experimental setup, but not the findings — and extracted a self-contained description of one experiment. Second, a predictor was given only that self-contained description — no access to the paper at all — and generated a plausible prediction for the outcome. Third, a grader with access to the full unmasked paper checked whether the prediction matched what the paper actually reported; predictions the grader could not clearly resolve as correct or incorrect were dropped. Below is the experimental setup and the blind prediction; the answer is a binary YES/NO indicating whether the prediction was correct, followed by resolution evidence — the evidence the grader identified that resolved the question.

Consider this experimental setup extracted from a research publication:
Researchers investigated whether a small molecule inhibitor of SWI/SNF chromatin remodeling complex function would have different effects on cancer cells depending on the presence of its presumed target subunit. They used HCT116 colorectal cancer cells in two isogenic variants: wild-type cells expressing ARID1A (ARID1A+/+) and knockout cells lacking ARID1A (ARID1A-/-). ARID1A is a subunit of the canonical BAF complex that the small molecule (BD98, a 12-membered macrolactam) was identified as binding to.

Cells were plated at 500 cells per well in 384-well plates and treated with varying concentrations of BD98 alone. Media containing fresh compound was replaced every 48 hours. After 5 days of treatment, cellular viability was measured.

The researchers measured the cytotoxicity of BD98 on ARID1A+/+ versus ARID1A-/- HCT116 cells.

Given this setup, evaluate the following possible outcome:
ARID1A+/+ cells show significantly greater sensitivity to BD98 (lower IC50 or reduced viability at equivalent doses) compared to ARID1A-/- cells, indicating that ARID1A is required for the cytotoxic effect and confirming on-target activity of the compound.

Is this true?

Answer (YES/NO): NO